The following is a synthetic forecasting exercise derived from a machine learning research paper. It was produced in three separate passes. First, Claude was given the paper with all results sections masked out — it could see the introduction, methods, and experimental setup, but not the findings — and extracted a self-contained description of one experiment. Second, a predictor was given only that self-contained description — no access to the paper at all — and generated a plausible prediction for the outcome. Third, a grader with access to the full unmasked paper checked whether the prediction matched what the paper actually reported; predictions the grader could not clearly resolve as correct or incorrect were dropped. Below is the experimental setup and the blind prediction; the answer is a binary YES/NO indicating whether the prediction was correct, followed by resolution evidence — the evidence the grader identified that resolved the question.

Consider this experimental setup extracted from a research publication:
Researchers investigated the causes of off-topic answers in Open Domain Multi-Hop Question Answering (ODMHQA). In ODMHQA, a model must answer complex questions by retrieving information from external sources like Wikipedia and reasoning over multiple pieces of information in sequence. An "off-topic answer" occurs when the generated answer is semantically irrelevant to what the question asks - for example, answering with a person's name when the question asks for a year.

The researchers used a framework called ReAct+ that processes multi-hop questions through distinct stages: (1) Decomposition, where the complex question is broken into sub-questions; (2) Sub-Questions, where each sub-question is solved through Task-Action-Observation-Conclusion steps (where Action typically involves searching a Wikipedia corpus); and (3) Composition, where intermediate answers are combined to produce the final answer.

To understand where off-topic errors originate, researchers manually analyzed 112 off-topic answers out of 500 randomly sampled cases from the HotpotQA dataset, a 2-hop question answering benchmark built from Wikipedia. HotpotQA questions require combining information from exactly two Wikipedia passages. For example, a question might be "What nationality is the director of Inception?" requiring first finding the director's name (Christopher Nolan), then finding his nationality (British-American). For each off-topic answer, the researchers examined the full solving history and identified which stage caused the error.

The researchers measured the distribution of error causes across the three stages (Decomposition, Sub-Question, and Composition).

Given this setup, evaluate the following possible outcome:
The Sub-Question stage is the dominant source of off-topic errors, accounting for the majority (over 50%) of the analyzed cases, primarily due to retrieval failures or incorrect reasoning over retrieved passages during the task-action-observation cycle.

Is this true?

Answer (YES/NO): YES